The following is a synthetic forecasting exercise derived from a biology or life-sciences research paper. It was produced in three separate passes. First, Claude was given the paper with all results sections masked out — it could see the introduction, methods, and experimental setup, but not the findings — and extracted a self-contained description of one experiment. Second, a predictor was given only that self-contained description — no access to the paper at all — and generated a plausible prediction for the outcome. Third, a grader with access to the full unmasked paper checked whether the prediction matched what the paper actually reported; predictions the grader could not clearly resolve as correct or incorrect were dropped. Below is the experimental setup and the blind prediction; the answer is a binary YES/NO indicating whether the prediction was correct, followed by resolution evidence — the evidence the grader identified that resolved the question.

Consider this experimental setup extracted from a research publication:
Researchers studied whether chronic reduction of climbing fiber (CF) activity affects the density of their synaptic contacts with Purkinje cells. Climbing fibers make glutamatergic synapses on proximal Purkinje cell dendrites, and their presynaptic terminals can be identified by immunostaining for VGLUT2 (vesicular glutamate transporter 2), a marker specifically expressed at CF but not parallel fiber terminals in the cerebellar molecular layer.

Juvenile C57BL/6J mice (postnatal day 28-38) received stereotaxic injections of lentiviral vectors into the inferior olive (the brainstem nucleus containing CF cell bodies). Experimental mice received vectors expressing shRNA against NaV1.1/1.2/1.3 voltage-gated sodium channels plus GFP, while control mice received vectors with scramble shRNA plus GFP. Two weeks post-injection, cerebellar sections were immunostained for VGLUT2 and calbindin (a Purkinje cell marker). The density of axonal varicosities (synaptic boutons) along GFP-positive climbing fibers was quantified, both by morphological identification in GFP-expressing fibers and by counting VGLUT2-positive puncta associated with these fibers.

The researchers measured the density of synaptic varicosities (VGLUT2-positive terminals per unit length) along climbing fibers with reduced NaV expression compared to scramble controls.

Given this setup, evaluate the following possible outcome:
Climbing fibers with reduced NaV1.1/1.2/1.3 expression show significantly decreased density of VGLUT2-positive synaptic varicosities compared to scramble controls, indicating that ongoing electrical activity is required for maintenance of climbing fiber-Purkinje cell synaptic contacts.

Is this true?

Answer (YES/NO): NO